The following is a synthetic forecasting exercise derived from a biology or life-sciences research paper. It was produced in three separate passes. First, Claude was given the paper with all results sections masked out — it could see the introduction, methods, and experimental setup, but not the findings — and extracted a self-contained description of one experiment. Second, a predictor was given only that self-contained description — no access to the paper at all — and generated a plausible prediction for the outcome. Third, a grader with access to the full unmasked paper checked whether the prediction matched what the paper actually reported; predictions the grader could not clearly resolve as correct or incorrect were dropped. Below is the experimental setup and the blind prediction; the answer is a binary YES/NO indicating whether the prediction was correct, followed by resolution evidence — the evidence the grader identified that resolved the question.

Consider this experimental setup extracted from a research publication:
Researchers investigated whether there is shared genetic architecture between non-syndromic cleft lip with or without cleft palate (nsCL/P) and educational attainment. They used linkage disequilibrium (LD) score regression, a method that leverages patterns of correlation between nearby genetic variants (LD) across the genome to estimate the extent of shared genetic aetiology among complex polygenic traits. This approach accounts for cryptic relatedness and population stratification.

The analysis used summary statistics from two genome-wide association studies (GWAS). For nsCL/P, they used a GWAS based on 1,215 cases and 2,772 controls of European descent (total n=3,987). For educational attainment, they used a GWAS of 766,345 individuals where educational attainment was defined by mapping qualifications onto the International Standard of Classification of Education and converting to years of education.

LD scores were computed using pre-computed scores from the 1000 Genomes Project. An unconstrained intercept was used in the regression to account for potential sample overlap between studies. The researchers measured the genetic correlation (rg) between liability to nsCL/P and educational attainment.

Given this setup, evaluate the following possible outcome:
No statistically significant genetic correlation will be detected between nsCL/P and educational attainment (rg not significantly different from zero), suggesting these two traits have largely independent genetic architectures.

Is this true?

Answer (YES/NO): YES